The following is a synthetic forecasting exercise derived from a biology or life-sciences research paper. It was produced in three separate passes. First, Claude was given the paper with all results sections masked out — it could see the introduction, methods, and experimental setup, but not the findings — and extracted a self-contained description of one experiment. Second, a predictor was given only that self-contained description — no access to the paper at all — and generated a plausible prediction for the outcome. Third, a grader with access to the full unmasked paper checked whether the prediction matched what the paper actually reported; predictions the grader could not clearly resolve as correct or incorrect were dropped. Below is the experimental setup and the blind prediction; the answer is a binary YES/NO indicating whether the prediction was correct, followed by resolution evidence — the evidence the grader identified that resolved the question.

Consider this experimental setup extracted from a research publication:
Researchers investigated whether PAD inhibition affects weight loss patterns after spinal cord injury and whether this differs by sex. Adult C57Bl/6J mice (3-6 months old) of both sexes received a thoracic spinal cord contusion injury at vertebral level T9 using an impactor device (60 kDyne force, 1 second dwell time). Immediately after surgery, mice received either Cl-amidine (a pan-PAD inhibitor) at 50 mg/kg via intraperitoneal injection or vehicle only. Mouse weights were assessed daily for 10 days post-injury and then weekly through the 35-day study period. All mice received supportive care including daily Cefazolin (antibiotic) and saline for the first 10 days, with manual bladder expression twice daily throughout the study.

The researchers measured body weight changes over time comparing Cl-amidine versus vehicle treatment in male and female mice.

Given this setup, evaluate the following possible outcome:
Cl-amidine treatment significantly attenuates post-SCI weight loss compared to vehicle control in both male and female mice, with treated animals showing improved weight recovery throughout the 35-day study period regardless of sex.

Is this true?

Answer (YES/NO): NO